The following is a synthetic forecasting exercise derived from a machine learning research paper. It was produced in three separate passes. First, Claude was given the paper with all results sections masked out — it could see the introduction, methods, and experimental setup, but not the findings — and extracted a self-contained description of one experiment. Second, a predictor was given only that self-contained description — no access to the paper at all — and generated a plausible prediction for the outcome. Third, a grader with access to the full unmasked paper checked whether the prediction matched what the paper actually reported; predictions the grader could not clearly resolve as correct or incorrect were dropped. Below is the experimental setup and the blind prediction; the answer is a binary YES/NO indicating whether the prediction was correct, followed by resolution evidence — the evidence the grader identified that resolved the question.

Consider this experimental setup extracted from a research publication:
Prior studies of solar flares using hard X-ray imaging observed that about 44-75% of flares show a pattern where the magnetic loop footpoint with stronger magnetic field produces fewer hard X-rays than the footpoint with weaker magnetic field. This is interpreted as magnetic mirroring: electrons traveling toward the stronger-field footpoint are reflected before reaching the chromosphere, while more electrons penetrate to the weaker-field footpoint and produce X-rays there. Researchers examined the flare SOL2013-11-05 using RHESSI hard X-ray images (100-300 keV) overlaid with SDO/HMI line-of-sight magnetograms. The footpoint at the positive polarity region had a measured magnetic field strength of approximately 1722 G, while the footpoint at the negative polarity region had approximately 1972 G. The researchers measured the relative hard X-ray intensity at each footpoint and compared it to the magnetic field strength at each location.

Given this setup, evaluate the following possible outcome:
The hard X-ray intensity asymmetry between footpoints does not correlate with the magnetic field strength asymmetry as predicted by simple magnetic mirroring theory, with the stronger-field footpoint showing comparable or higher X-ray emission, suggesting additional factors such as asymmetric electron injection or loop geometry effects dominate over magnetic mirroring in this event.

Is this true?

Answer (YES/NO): NO